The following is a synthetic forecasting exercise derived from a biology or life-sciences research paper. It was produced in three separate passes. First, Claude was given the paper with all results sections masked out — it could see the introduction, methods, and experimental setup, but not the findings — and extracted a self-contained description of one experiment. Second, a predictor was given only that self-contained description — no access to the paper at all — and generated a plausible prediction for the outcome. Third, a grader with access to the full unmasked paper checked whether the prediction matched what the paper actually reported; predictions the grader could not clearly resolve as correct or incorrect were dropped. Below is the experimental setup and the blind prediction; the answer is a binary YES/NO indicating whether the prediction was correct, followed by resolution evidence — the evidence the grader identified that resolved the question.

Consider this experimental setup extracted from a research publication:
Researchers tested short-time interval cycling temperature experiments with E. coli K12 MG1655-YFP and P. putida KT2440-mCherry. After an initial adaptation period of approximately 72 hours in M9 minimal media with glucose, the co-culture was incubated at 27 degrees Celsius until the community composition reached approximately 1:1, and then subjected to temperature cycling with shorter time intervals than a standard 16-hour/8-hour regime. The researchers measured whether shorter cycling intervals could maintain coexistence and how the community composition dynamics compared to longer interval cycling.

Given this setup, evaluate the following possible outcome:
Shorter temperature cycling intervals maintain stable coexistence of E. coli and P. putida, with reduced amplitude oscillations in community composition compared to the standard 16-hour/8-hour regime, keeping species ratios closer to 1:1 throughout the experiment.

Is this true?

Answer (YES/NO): YES